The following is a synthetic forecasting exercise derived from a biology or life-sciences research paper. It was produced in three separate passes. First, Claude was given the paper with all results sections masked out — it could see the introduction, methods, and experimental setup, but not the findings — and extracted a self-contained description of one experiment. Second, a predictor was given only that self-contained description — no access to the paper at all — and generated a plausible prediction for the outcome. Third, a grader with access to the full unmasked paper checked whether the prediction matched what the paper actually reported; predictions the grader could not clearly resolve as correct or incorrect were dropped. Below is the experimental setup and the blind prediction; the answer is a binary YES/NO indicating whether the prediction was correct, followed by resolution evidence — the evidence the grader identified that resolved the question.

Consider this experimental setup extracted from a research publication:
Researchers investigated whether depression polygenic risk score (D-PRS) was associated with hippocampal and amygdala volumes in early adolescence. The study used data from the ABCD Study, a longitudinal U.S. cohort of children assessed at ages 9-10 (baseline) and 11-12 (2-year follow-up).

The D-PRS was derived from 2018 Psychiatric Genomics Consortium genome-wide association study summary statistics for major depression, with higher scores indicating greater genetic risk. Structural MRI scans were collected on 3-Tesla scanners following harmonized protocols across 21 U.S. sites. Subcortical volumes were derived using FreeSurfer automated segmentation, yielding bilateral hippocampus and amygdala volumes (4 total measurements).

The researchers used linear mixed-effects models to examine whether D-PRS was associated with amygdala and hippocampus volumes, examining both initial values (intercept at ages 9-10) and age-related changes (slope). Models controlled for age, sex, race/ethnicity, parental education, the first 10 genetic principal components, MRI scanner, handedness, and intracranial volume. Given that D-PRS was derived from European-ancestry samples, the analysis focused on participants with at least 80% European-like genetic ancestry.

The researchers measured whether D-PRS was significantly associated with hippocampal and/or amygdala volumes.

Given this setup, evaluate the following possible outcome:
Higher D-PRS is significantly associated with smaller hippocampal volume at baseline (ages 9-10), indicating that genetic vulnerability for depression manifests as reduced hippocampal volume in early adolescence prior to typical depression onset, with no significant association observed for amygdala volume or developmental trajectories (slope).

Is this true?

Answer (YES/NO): NO